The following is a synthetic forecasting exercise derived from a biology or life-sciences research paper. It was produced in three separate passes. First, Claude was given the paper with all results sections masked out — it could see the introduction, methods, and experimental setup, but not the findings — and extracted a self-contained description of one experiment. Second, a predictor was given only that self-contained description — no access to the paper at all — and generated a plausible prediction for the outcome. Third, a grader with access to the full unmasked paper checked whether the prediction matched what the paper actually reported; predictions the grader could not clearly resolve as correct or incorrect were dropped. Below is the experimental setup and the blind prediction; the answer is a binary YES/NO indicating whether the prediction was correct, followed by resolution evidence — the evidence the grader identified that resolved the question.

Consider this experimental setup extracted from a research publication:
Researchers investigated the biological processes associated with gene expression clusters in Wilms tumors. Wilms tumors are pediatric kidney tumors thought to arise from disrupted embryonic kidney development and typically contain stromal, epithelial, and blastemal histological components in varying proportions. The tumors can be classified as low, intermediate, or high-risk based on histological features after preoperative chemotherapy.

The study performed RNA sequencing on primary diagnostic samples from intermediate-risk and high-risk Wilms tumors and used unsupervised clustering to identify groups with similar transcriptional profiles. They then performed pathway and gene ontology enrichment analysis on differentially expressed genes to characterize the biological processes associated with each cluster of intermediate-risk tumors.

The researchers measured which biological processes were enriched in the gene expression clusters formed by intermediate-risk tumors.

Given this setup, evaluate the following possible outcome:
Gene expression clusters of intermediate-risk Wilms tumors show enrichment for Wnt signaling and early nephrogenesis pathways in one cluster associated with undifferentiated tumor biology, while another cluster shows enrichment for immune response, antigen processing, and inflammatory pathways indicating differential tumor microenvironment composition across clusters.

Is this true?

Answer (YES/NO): NO